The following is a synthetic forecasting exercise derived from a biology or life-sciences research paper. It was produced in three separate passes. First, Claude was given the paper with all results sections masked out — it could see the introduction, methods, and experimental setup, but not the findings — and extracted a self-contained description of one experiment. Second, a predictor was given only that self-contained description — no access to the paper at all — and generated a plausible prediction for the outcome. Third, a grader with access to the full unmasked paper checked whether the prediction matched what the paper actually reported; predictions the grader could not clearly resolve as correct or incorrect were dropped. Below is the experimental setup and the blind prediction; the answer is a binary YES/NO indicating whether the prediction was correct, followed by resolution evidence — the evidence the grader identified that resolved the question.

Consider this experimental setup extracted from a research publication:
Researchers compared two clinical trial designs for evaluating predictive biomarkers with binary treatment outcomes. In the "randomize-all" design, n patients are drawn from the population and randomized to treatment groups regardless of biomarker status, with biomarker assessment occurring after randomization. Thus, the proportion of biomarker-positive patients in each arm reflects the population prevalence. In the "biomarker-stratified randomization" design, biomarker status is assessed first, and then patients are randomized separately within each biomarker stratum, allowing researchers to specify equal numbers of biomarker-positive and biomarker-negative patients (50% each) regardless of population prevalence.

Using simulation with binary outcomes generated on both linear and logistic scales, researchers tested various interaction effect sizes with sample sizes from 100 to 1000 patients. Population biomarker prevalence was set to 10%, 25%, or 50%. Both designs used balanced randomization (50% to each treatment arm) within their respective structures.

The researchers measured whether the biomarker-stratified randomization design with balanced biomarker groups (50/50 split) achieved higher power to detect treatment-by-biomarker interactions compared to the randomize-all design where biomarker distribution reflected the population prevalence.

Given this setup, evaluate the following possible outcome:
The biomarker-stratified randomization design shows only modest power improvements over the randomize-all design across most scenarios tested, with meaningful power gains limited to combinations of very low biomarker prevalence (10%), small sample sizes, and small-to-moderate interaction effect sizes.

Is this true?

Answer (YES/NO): NO